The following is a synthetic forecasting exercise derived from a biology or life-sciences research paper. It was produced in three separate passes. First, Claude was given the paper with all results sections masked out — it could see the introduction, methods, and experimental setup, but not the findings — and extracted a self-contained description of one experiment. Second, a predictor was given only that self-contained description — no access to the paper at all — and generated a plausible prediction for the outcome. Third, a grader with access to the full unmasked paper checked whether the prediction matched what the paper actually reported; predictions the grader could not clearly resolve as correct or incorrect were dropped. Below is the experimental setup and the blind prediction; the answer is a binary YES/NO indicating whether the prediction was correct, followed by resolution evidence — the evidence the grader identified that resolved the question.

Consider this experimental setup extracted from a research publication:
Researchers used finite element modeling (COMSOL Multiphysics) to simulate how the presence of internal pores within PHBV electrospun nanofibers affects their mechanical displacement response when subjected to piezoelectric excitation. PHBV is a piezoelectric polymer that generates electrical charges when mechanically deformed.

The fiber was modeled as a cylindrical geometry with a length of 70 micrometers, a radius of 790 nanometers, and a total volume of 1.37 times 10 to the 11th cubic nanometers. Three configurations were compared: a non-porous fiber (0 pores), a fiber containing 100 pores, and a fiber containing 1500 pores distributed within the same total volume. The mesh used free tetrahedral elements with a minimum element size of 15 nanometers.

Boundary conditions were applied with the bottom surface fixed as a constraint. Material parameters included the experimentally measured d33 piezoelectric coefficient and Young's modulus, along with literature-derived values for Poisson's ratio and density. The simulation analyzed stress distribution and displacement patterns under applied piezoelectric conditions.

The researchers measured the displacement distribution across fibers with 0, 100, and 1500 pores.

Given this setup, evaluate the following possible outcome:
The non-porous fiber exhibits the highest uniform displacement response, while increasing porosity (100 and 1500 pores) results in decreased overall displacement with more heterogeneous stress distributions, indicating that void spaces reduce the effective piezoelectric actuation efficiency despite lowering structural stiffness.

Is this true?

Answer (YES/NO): NO